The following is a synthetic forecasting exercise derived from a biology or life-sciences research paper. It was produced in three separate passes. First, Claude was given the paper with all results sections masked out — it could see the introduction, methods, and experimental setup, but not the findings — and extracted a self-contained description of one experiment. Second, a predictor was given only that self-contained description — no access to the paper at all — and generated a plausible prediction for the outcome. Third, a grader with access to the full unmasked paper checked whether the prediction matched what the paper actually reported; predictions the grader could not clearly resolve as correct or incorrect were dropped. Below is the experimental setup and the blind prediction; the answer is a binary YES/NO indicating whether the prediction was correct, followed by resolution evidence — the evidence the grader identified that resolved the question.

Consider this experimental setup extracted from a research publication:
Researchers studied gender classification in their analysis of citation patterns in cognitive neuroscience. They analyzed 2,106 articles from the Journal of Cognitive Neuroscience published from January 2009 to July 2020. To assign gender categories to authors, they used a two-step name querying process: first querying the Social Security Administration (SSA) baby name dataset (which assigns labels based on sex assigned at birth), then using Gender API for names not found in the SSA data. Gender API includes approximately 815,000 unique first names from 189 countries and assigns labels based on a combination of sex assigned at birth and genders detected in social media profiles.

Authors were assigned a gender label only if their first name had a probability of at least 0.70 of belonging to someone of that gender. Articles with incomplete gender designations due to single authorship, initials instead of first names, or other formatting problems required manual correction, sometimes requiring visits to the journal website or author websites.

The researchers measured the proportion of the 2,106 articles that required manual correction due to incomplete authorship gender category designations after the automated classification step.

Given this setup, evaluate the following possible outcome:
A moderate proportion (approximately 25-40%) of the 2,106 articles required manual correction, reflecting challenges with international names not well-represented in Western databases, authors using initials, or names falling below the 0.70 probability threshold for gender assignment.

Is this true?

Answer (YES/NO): NO